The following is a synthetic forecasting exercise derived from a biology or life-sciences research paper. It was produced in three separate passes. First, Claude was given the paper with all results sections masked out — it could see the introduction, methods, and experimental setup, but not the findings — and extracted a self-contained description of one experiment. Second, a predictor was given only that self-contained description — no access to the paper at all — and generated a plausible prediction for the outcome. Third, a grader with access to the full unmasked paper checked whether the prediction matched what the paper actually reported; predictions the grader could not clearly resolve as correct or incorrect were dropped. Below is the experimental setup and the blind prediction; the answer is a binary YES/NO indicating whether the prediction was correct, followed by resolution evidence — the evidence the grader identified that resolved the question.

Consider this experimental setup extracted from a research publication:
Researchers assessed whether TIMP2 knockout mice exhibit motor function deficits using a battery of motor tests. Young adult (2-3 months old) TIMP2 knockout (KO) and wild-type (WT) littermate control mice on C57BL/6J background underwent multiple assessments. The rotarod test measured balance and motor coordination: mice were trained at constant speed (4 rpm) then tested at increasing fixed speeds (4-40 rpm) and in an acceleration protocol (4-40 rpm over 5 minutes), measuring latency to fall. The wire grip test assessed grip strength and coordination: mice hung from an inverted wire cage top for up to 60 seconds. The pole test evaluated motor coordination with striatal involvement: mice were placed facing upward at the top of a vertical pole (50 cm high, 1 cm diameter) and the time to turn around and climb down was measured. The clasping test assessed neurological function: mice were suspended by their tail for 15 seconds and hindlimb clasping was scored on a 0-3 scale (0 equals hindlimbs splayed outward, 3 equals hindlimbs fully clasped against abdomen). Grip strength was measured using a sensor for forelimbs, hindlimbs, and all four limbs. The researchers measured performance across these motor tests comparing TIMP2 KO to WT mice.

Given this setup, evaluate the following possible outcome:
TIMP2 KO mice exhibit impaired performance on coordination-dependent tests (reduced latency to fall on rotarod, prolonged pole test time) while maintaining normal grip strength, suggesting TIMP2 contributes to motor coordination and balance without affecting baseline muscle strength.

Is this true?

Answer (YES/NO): NO